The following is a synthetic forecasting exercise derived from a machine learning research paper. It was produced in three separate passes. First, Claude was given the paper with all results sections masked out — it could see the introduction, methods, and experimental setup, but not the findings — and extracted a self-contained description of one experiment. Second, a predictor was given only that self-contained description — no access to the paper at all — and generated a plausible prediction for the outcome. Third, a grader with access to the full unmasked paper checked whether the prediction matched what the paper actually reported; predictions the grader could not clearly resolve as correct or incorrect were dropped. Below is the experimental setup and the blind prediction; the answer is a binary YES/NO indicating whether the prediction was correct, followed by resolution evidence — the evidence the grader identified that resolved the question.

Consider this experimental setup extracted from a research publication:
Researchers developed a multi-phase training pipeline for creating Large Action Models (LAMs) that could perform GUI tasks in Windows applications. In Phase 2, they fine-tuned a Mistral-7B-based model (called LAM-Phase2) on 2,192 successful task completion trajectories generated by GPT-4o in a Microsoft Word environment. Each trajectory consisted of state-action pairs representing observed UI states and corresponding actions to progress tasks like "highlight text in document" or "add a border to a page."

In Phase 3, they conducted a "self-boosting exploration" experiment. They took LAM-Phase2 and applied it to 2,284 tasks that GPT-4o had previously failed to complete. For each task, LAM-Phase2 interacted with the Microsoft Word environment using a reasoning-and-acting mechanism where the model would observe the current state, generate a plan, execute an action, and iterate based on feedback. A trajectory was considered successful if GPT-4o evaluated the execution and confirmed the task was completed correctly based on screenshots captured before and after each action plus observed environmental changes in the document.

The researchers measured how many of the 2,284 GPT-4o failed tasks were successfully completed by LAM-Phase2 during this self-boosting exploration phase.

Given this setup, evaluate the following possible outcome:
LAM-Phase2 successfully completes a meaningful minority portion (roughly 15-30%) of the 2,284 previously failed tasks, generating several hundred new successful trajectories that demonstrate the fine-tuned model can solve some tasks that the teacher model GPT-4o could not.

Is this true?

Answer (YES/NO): YES